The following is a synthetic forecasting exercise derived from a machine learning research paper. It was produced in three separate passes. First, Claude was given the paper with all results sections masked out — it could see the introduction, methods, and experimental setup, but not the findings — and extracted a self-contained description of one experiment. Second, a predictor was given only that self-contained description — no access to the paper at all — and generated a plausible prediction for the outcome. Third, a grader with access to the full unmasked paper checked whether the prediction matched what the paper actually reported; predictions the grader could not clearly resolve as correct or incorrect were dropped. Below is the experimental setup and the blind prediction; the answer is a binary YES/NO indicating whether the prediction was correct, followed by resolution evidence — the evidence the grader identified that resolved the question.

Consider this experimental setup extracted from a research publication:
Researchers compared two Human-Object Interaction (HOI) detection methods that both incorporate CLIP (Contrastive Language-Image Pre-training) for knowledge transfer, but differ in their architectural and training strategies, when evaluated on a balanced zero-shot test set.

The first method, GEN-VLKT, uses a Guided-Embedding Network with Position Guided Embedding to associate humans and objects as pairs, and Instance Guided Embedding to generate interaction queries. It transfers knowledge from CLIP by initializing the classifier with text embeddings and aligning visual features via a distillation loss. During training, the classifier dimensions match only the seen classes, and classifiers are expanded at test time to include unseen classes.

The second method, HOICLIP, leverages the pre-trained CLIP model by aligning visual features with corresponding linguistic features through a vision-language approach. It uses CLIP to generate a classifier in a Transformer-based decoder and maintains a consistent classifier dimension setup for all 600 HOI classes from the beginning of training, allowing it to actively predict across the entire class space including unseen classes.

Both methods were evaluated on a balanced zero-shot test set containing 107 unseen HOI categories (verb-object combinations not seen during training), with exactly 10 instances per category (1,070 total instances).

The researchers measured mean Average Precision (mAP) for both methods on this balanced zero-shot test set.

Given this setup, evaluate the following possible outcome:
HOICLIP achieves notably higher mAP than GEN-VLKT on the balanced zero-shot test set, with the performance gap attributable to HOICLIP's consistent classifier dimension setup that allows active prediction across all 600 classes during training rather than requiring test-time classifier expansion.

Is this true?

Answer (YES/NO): YES